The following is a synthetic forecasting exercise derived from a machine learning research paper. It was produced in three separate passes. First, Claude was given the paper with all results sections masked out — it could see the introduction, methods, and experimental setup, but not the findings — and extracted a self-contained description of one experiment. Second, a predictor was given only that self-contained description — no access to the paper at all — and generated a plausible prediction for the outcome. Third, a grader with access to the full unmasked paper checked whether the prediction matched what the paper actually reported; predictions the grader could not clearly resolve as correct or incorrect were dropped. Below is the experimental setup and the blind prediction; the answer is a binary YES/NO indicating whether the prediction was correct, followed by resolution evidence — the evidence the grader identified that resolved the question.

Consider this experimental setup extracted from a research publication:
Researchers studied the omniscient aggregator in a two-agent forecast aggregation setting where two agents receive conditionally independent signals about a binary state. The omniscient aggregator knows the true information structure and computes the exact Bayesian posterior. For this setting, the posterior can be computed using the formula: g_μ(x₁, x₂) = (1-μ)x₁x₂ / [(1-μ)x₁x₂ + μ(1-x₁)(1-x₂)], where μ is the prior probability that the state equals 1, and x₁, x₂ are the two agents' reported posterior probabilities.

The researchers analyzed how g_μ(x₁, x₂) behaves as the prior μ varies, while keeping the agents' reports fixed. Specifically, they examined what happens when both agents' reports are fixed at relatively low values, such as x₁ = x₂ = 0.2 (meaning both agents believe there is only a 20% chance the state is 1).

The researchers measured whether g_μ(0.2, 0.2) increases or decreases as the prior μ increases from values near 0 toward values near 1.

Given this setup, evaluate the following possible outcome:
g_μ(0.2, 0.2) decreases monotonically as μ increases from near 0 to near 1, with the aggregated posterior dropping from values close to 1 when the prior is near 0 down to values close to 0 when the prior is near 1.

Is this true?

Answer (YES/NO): YES